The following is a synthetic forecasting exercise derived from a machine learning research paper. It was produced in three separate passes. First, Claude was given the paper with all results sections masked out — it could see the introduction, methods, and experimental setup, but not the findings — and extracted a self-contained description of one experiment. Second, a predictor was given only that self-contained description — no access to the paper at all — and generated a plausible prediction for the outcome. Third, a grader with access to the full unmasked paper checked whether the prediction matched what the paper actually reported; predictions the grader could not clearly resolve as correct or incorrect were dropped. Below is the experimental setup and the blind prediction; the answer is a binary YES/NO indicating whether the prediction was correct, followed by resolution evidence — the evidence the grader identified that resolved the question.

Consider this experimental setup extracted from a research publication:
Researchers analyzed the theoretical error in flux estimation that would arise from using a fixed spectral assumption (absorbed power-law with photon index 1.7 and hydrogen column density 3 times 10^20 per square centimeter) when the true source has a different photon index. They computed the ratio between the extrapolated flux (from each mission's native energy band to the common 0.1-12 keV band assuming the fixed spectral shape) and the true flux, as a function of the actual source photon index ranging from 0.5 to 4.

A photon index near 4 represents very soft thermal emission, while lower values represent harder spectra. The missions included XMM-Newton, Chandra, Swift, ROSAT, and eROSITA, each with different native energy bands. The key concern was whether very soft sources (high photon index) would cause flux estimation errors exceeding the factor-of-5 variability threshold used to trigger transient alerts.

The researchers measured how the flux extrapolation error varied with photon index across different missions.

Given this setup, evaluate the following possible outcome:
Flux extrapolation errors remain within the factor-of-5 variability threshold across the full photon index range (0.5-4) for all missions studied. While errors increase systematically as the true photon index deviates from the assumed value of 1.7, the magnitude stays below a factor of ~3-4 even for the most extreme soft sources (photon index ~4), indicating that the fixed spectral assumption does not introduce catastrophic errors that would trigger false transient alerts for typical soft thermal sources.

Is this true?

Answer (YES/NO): NO